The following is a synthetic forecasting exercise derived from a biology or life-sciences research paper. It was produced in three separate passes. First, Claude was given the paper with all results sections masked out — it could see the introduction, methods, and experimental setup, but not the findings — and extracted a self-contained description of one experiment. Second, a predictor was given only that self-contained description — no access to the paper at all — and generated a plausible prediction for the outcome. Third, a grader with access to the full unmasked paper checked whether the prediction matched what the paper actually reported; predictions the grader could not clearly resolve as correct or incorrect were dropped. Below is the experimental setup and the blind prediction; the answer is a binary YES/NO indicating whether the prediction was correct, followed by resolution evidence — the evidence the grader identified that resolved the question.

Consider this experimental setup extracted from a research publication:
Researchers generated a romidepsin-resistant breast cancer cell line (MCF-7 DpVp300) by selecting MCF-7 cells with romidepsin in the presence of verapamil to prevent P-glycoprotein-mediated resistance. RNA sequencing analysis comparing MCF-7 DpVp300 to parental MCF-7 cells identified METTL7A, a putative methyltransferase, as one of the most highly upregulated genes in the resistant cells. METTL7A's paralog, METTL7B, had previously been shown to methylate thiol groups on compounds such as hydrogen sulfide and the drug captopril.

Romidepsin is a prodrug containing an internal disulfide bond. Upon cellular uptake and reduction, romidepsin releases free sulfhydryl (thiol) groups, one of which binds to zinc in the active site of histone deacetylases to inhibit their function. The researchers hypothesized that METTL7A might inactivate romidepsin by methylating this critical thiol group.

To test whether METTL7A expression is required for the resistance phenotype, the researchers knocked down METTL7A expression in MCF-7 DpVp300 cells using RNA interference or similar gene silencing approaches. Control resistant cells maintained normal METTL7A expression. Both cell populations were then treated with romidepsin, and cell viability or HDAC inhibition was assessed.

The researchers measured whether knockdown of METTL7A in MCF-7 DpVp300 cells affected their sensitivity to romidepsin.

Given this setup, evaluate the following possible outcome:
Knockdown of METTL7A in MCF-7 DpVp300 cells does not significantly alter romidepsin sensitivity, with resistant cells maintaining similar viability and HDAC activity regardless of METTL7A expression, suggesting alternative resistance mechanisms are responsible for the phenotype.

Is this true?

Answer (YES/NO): NO